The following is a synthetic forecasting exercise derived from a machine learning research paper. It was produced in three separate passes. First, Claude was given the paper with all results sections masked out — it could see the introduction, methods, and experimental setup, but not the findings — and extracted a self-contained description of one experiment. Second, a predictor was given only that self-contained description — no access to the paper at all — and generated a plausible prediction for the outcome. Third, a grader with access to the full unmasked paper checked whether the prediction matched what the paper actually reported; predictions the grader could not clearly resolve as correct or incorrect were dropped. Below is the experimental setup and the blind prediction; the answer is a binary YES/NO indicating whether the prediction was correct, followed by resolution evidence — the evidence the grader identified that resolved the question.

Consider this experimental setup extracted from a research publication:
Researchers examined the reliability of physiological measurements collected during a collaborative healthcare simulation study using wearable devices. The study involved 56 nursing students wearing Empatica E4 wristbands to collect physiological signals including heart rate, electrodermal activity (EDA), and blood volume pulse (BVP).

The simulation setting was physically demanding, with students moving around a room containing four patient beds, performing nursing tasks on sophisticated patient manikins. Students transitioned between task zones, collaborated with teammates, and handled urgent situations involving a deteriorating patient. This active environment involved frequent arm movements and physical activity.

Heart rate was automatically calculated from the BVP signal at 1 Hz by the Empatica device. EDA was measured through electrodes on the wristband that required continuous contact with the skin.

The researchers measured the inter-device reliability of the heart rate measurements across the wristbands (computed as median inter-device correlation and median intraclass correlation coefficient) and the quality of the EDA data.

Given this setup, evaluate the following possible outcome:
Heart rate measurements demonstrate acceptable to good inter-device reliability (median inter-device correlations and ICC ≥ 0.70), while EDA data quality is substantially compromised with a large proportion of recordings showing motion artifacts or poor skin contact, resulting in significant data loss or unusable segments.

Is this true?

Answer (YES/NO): YES